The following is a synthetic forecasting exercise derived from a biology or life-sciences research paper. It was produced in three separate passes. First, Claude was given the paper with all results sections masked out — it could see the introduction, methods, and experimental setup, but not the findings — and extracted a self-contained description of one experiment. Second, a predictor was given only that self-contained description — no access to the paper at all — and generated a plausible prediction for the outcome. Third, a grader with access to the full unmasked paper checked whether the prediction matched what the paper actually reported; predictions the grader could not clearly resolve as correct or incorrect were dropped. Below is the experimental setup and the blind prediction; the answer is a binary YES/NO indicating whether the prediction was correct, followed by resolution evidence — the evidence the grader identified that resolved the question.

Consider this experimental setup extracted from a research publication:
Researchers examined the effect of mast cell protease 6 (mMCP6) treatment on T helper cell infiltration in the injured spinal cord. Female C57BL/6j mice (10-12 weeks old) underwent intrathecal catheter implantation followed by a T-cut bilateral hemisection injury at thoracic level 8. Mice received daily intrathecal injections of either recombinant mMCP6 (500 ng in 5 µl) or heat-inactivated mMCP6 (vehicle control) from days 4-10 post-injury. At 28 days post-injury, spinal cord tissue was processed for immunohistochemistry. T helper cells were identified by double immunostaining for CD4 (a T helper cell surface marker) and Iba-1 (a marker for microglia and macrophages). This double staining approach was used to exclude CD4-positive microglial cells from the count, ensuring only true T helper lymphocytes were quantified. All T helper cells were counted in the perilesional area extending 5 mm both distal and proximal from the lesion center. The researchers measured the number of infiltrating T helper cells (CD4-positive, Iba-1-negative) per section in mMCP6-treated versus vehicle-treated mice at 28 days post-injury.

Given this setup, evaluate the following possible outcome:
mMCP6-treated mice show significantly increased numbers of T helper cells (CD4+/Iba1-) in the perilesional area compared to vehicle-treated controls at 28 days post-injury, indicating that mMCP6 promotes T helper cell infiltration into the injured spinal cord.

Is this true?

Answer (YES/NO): NO